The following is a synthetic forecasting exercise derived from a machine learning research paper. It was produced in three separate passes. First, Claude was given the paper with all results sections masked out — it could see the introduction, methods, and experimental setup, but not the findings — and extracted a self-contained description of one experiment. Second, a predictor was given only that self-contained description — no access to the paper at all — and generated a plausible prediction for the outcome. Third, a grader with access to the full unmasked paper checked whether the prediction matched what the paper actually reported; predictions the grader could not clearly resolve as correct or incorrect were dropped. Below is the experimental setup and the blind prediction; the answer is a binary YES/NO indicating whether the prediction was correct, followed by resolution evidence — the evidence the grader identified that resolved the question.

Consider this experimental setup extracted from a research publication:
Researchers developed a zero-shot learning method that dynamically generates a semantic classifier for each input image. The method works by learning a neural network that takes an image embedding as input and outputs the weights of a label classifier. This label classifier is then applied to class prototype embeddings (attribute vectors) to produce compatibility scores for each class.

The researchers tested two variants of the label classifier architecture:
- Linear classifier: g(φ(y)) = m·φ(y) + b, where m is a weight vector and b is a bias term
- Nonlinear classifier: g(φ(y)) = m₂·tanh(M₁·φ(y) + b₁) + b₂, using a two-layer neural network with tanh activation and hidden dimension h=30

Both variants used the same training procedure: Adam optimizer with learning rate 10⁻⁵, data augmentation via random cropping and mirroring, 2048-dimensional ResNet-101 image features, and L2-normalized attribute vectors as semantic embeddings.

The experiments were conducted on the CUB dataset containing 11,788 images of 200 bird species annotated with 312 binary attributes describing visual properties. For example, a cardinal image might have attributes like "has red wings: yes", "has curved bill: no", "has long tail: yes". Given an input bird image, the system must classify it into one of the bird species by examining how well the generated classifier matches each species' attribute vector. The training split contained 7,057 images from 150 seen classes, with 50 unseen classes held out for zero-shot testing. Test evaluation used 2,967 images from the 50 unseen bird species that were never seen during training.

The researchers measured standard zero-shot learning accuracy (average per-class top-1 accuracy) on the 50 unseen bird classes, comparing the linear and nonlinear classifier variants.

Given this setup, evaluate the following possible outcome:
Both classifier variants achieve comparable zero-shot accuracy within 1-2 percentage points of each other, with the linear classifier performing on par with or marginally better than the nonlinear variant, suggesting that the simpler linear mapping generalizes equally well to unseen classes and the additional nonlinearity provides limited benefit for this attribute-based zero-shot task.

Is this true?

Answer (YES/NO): NO